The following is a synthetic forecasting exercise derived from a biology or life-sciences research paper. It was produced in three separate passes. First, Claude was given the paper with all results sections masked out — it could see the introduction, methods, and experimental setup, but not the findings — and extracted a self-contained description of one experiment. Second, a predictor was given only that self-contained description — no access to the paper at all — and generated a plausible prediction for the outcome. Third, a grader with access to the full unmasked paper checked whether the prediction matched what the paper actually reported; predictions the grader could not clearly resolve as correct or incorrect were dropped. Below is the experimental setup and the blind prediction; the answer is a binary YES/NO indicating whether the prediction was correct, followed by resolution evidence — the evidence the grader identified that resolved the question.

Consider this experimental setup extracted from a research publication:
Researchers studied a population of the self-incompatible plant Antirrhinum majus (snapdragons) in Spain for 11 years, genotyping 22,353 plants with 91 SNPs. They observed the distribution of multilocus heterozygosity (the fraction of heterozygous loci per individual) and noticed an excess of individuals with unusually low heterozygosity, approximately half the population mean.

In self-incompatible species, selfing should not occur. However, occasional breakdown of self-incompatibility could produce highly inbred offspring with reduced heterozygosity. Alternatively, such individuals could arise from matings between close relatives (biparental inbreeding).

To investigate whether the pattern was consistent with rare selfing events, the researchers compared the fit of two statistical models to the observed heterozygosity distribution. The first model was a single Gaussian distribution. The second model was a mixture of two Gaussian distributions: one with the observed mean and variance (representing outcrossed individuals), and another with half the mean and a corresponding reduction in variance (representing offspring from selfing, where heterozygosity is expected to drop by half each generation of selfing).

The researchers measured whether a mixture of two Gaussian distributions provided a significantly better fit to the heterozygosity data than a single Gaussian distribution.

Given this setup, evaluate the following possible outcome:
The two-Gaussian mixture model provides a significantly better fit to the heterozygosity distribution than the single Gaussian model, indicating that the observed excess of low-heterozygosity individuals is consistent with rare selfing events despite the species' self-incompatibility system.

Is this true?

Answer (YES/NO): YES